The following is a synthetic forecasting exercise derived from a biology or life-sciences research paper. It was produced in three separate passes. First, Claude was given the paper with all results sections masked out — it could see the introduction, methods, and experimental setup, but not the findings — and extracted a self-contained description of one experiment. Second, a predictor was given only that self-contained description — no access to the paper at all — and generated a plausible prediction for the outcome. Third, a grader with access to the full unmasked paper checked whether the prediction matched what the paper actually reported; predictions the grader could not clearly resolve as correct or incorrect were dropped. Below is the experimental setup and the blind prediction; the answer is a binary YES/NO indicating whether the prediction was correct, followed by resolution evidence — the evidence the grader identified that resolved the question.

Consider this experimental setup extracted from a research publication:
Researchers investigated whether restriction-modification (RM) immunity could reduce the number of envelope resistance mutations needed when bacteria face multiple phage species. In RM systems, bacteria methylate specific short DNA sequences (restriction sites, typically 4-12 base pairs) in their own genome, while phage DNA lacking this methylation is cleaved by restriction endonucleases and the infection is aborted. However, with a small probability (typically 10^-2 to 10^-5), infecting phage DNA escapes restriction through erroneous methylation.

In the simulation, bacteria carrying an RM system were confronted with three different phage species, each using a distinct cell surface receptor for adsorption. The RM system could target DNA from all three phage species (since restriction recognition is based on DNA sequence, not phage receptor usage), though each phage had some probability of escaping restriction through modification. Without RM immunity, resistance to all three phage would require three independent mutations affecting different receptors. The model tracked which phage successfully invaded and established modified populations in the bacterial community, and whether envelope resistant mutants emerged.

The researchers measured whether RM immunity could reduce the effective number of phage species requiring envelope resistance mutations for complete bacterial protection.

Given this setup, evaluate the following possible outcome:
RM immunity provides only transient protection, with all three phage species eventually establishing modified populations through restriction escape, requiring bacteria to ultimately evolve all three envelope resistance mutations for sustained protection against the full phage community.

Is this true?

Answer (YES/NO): NO